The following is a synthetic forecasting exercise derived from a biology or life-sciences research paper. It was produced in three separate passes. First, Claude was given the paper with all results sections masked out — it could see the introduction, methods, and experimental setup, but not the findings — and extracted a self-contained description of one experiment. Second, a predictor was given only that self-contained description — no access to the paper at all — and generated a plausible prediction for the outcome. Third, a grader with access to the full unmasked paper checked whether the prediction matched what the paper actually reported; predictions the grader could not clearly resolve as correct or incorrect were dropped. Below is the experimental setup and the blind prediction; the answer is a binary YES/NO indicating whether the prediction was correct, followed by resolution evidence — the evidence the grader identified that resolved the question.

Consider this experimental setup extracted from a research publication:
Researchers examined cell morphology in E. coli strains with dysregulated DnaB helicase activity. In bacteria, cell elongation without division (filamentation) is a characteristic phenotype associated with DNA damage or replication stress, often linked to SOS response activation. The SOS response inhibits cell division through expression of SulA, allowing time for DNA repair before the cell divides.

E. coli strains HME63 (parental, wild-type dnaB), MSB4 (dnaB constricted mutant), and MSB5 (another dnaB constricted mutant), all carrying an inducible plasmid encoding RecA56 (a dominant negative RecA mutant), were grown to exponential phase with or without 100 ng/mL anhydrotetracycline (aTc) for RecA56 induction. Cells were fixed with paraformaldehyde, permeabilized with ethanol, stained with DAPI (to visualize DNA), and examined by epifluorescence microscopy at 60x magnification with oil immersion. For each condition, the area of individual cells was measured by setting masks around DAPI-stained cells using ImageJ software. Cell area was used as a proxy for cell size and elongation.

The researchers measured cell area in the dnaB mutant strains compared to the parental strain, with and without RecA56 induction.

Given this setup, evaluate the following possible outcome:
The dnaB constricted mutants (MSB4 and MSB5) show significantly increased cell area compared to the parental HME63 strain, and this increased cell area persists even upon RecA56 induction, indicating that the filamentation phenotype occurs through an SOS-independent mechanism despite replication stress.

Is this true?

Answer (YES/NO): NO